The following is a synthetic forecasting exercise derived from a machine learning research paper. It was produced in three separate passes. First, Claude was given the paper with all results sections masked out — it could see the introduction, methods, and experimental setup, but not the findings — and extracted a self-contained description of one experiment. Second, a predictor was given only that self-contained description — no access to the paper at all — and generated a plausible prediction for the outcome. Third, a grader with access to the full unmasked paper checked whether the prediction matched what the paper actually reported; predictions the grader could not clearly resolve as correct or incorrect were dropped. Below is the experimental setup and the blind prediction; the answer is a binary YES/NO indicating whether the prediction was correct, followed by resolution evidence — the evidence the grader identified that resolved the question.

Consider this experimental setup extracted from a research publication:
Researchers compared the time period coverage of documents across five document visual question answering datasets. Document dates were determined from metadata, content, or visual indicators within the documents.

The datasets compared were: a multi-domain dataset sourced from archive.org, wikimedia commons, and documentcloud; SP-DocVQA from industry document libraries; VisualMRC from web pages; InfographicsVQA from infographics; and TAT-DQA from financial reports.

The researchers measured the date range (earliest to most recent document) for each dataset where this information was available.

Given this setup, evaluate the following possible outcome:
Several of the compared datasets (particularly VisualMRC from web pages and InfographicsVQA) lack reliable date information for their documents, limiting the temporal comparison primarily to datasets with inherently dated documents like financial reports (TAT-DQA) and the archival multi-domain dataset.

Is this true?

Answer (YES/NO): NO